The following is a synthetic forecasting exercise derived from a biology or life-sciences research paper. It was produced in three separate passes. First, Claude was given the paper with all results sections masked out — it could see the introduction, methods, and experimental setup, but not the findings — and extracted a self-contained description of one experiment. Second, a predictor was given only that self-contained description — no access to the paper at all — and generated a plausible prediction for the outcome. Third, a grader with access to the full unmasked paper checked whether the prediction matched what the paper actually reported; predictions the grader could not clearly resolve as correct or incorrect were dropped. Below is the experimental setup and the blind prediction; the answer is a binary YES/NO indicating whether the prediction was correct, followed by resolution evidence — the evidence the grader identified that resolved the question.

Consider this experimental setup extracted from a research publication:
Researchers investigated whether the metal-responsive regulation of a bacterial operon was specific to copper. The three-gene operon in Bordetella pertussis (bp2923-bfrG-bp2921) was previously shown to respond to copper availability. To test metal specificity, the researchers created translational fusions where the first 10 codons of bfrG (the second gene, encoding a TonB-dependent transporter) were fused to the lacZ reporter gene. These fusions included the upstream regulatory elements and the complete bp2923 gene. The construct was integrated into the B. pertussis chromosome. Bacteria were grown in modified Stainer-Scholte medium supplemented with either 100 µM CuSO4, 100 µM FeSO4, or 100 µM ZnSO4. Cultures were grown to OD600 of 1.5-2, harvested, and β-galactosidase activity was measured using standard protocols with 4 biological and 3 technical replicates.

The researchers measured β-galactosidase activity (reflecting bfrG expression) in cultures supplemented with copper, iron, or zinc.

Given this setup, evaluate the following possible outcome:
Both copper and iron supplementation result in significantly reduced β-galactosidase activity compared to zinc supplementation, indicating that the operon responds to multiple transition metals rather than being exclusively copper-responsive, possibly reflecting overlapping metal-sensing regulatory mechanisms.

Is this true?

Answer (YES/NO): NO